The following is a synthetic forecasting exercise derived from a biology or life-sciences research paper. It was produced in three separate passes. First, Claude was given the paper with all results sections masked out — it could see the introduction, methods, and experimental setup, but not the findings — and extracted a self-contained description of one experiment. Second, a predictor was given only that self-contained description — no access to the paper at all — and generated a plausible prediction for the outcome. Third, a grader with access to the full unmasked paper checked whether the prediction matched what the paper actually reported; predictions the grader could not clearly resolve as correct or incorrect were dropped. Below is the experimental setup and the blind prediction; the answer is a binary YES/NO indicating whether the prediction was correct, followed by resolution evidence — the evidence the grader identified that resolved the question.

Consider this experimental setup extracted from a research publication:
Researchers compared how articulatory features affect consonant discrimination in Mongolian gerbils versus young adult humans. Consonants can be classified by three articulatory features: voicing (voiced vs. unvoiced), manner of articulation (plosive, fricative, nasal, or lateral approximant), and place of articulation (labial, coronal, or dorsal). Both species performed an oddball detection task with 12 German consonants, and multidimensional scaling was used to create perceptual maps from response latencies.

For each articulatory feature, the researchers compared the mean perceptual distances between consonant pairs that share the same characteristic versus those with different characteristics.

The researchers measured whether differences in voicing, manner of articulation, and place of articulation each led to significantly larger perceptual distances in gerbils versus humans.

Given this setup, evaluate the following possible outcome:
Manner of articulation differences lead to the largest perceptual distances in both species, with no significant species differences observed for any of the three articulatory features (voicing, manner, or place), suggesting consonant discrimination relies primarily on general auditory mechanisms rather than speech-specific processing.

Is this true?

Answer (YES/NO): NO